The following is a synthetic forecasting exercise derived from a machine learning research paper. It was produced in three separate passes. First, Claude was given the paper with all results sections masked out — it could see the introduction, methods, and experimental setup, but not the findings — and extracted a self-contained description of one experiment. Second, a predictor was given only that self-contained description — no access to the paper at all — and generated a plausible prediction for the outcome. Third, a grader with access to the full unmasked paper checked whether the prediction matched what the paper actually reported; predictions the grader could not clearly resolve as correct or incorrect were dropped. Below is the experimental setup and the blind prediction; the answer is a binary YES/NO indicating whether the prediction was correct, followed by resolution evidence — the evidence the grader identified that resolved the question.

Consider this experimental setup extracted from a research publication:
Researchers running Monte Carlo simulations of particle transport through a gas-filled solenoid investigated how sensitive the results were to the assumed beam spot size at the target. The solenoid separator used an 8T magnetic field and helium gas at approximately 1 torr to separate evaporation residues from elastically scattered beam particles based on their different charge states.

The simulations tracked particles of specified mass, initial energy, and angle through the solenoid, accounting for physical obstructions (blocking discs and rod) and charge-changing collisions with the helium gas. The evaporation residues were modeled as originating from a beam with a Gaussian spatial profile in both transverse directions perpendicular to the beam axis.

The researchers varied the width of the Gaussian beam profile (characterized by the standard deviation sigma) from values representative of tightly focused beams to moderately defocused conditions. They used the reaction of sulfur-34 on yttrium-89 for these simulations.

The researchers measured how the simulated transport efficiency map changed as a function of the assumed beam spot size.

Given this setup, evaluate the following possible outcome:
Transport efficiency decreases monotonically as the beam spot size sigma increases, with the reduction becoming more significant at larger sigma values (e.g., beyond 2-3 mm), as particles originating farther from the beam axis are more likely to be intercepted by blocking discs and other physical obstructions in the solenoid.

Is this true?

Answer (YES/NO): NO